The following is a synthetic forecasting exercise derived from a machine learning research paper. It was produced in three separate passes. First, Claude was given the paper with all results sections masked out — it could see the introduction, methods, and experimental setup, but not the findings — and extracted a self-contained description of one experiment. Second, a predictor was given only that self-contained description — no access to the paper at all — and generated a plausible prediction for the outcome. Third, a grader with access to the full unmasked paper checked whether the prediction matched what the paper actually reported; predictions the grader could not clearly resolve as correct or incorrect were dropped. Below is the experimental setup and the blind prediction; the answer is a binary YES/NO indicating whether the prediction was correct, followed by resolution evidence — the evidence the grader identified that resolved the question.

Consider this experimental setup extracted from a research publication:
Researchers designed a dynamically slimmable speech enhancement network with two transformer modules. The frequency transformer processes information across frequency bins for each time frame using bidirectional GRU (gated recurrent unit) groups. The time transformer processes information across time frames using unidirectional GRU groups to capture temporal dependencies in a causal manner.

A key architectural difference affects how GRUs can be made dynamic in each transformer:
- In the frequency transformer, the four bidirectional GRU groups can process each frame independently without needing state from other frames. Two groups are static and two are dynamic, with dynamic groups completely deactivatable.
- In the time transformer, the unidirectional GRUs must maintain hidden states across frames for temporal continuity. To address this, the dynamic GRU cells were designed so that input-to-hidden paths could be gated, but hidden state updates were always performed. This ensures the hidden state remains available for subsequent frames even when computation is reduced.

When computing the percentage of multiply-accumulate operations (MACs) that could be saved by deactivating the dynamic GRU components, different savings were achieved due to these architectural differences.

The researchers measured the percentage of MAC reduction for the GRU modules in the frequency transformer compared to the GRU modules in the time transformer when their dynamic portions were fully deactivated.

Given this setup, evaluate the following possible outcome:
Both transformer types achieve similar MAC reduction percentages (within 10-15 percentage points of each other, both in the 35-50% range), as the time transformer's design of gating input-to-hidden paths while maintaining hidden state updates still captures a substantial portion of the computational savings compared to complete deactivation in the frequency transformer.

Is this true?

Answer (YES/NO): NO